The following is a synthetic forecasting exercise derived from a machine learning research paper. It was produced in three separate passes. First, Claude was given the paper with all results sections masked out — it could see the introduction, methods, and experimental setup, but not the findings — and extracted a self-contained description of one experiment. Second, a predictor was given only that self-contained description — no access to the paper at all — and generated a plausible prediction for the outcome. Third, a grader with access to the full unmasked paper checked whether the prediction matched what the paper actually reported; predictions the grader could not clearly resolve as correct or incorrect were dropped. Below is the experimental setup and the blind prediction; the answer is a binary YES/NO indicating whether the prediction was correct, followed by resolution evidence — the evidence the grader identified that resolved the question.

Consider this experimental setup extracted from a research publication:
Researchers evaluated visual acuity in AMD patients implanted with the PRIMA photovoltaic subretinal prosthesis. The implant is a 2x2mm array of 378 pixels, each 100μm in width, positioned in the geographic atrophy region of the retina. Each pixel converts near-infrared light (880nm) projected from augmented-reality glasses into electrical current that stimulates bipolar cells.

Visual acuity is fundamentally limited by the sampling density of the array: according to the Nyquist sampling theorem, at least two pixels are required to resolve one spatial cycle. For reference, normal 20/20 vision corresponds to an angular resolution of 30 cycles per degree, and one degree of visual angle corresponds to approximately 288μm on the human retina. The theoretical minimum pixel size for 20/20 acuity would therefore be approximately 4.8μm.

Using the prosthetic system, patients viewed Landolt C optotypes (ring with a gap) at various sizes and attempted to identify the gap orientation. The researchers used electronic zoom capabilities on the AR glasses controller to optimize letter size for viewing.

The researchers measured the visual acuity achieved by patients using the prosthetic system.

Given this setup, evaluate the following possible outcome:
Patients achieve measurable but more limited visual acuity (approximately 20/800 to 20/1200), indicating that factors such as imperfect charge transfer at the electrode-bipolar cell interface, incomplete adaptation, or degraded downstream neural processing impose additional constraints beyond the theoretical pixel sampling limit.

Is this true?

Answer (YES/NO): NO